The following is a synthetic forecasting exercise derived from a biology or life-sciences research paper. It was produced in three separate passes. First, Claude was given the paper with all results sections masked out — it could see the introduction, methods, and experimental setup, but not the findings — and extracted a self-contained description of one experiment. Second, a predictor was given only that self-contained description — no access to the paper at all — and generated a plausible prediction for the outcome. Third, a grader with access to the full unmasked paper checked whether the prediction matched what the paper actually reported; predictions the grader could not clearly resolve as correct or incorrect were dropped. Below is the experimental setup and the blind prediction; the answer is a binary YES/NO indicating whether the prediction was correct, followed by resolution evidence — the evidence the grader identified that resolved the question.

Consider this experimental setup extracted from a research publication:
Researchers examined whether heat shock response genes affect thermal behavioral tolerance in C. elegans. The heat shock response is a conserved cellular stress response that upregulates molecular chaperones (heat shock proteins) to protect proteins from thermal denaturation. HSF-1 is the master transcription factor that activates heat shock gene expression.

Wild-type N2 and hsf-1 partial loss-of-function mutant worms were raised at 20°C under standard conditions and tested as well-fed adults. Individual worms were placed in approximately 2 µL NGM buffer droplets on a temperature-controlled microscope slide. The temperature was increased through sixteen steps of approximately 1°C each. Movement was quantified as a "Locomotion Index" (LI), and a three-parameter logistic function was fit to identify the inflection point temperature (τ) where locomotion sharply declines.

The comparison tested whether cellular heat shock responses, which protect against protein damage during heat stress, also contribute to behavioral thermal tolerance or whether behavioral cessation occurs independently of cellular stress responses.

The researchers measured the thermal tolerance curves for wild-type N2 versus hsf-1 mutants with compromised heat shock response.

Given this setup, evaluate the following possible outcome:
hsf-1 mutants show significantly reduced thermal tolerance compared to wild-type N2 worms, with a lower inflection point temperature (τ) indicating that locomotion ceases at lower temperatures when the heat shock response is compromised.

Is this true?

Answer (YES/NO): YES